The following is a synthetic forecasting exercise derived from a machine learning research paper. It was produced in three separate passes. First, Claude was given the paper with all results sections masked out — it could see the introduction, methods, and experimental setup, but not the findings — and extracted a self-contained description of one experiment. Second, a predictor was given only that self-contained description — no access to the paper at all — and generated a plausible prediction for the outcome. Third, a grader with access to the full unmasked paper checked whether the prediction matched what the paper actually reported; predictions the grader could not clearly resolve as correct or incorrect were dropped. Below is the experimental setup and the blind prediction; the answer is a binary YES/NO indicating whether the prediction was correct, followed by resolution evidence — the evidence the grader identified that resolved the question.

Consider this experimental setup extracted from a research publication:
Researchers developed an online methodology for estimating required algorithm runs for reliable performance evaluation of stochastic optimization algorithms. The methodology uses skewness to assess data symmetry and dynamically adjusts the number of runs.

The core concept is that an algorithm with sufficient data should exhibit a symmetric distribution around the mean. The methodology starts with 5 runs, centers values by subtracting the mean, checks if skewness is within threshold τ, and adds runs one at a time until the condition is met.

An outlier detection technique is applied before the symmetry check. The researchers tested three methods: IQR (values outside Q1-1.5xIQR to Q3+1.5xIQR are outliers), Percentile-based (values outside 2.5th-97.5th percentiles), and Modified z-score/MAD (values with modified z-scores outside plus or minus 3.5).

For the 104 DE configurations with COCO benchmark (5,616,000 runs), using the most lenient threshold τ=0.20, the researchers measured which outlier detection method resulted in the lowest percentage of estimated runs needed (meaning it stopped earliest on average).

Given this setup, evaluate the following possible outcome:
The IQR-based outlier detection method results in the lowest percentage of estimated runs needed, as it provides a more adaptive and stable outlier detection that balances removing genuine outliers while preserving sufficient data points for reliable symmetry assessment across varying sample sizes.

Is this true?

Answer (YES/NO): YES